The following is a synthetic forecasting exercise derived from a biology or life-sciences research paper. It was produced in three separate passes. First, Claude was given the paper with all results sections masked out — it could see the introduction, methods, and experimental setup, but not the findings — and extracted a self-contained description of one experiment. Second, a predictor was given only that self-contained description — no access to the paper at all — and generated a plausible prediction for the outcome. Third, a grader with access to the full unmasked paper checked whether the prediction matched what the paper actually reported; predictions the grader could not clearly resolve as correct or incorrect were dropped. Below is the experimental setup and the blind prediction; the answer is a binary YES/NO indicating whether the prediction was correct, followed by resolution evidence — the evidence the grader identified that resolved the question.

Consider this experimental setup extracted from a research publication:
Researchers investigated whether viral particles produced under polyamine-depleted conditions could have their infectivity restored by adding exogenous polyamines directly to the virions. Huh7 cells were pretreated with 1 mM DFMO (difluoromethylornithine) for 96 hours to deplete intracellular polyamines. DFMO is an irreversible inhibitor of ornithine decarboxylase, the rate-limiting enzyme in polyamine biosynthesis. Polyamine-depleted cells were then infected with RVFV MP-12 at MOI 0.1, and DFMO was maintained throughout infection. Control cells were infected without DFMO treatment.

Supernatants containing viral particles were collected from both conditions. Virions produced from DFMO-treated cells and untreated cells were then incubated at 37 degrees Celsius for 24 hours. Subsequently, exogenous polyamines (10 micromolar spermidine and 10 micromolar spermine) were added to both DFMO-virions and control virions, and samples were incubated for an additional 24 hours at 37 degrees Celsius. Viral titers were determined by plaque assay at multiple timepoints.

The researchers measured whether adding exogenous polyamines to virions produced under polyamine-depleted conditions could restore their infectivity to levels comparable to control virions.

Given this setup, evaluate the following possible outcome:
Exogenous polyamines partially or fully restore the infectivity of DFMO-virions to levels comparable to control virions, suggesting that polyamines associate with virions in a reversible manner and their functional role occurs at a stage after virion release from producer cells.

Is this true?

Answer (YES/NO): NO